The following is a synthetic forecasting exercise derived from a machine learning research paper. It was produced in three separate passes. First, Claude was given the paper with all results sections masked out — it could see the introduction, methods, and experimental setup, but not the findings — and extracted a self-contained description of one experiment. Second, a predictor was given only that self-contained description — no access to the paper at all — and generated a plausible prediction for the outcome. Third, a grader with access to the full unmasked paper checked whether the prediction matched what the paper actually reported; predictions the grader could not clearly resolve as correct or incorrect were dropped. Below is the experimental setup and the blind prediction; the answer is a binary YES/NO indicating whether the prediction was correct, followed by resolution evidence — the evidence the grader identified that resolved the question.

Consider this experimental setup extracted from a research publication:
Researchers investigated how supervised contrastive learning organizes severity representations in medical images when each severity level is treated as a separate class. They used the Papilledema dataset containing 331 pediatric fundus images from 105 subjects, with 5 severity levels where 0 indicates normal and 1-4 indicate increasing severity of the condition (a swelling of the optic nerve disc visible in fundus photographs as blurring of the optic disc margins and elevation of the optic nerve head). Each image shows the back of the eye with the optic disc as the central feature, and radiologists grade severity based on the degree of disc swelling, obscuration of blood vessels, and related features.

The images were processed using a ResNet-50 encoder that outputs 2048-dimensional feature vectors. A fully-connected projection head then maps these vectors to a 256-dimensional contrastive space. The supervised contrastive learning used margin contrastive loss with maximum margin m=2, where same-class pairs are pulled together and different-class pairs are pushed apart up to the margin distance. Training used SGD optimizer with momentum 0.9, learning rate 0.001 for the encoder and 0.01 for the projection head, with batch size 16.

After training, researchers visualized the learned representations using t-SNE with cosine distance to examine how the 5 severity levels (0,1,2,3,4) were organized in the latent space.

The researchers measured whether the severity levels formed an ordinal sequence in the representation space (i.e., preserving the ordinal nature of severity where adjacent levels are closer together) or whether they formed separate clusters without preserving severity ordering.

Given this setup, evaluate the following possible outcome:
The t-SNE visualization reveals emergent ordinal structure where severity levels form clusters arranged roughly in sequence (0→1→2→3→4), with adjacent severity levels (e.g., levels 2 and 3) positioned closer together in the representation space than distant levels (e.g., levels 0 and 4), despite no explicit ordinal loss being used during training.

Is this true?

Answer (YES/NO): NO